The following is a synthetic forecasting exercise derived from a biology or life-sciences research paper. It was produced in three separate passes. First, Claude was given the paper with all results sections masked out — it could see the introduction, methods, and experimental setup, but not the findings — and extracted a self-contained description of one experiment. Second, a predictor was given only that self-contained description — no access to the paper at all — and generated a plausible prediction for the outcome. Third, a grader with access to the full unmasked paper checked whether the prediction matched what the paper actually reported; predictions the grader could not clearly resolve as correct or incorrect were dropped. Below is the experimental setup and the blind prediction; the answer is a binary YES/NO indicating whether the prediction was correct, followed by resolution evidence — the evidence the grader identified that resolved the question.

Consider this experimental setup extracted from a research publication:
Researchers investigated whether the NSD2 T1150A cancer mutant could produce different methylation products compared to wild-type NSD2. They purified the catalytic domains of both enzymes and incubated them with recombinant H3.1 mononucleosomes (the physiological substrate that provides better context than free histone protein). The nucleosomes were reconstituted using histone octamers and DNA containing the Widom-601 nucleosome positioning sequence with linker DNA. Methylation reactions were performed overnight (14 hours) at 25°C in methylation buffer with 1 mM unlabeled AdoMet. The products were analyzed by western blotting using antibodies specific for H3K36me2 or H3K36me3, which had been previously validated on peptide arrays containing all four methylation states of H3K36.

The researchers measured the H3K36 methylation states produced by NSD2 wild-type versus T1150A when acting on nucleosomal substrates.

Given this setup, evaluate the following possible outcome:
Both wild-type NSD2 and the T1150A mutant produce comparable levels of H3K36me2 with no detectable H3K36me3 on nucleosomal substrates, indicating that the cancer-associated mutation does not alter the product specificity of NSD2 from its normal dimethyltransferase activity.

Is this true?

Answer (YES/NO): NO